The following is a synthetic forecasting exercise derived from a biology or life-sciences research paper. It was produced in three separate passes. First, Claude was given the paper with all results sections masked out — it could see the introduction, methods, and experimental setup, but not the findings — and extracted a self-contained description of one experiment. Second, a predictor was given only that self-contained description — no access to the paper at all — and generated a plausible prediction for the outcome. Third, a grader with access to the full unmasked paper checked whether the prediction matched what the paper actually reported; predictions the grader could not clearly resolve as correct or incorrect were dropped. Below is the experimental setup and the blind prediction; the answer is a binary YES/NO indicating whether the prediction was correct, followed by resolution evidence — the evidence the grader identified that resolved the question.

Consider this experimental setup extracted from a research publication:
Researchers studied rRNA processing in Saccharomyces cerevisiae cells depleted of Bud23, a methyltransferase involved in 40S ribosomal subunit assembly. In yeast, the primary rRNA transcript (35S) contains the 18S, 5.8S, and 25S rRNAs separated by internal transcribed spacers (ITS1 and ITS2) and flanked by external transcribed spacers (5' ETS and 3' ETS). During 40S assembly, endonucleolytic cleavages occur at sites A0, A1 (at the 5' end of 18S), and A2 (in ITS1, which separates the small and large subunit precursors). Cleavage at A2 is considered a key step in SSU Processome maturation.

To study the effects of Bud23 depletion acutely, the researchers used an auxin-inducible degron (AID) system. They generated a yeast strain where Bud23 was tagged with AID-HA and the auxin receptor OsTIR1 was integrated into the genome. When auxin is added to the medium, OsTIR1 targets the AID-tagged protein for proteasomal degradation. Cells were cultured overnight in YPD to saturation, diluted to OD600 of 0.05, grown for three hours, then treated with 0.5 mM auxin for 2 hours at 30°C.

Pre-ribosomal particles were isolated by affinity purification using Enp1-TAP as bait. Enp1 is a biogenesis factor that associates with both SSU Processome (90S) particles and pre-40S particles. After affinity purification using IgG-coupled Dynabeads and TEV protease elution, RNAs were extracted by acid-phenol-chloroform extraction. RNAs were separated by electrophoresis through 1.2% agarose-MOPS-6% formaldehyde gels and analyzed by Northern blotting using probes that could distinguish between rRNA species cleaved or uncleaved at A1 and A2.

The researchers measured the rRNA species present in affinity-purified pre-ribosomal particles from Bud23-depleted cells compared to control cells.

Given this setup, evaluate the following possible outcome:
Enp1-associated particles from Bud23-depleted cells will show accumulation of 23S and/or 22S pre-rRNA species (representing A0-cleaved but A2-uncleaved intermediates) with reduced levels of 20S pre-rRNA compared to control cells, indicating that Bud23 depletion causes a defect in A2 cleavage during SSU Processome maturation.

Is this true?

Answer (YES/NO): NO